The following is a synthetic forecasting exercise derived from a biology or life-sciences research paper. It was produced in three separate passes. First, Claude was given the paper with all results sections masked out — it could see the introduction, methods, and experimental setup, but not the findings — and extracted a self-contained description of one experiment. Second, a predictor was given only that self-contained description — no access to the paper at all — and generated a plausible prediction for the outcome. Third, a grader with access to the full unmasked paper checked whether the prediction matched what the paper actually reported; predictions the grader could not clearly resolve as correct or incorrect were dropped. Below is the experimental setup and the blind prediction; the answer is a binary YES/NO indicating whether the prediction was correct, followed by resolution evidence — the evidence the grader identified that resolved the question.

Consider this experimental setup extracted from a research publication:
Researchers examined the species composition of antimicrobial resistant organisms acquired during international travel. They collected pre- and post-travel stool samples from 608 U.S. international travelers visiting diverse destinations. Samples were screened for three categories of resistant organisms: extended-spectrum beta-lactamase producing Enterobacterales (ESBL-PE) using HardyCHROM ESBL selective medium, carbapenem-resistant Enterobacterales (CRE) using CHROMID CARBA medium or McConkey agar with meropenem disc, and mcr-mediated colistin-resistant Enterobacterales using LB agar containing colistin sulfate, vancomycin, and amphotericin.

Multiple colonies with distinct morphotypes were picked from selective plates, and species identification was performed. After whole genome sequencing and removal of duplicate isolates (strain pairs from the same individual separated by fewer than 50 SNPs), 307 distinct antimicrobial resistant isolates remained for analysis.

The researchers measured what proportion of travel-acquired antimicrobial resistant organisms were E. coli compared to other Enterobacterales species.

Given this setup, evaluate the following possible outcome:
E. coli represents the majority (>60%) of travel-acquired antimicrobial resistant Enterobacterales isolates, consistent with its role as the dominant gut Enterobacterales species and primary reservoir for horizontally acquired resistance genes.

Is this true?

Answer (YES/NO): YES